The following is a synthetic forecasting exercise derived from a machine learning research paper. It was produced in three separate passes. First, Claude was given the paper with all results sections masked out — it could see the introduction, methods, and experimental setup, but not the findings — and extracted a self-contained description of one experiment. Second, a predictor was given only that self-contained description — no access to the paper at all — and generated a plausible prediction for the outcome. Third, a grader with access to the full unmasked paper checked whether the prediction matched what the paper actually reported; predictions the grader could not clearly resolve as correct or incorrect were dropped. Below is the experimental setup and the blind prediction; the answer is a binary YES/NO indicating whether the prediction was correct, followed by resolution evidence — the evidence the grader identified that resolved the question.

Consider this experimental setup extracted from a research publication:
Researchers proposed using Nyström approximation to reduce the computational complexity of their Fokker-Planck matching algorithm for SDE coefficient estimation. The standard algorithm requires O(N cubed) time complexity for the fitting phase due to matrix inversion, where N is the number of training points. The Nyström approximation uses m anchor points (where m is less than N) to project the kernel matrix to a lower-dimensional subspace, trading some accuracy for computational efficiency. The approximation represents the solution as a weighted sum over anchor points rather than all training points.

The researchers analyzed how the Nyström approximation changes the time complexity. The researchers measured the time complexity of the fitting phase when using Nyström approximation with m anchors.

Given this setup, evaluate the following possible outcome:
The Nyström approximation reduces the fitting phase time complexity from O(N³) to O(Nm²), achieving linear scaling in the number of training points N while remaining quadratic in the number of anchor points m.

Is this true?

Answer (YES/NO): NO